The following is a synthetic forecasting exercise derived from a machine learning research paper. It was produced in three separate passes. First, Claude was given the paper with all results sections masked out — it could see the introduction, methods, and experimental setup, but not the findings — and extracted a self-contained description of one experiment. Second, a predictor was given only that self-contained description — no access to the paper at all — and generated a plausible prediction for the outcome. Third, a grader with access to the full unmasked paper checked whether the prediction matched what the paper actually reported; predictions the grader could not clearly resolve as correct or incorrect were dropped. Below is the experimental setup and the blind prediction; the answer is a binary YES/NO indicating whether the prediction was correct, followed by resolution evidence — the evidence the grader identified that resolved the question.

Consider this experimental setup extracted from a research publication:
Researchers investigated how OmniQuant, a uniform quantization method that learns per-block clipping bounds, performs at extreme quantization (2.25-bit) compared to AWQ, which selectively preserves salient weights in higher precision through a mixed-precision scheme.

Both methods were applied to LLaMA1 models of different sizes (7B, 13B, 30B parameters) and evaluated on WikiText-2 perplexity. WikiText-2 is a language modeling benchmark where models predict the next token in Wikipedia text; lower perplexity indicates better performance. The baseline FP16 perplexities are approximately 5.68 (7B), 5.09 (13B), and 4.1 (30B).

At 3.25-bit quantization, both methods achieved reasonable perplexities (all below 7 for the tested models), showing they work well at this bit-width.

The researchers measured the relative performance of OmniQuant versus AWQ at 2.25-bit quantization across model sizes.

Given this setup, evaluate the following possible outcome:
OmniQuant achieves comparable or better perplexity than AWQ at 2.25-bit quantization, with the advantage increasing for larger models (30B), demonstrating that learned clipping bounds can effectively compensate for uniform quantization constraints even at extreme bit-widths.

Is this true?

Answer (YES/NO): YES